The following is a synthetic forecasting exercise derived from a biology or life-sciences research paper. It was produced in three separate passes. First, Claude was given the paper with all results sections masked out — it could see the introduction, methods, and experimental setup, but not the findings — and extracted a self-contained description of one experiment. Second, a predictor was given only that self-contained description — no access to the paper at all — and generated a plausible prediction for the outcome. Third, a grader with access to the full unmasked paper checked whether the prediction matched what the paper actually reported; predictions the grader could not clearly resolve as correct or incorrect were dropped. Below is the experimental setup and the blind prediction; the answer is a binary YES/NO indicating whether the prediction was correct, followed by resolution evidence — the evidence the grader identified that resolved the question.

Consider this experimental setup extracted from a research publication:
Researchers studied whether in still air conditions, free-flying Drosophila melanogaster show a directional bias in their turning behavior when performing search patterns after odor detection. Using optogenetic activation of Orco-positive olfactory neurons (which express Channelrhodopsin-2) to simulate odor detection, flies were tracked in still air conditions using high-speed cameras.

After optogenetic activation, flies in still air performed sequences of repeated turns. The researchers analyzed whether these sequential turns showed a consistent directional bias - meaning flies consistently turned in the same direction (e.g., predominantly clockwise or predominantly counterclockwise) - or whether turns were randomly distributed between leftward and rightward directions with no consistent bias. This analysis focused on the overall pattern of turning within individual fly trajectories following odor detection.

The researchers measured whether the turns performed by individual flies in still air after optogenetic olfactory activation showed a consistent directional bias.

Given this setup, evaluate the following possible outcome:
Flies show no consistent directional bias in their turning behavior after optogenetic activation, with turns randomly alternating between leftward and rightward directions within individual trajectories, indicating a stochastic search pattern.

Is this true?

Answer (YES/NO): NO